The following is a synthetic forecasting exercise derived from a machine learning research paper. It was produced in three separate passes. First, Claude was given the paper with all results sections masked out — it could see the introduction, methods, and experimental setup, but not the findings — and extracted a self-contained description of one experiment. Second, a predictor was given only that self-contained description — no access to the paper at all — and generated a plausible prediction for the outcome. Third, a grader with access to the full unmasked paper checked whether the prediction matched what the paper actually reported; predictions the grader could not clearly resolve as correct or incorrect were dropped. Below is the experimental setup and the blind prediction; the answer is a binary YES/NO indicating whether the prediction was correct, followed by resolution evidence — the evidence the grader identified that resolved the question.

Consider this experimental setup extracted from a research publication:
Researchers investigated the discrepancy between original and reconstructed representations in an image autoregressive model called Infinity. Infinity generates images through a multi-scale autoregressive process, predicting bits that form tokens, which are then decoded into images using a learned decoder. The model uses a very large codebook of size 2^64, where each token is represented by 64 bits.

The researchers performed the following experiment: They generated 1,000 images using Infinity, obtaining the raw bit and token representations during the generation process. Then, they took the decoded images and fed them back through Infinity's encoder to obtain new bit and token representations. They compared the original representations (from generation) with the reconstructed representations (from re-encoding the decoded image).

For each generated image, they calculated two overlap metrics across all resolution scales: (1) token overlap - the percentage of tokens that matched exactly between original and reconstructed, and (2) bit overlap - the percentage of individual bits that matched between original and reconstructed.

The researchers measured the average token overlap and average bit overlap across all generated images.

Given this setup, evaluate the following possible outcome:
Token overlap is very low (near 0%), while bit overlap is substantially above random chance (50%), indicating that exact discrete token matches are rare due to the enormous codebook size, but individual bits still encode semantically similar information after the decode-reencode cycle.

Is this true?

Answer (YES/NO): YES